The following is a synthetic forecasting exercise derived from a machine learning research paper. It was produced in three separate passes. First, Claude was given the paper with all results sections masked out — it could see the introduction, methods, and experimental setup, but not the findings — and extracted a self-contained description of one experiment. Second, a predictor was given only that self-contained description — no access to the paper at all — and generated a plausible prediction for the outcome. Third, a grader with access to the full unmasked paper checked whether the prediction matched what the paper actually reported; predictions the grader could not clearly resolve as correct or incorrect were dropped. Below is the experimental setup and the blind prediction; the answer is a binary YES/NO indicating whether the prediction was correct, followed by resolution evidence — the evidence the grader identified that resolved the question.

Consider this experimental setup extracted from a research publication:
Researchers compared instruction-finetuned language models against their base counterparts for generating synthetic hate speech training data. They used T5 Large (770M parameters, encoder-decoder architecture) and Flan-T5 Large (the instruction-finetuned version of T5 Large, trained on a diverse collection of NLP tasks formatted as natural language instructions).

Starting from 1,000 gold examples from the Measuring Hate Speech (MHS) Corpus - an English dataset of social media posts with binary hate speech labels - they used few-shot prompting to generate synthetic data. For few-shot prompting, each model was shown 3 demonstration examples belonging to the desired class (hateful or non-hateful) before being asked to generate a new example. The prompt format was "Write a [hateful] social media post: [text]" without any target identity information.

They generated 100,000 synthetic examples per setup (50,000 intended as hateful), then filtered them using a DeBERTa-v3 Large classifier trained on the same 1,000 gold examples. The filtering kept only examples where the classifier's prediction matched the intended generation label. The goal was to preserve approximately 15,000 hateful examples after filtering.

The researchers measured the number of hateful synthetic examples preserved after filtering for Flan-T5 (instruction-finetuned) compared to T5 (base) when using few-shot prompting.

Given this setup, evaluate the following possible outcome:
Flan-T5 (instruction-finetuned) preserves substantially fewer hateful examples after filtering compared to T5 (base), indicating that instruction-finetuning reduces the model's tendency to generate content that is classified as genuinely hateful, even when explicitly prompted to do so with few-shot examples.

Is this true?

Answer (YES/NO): YES